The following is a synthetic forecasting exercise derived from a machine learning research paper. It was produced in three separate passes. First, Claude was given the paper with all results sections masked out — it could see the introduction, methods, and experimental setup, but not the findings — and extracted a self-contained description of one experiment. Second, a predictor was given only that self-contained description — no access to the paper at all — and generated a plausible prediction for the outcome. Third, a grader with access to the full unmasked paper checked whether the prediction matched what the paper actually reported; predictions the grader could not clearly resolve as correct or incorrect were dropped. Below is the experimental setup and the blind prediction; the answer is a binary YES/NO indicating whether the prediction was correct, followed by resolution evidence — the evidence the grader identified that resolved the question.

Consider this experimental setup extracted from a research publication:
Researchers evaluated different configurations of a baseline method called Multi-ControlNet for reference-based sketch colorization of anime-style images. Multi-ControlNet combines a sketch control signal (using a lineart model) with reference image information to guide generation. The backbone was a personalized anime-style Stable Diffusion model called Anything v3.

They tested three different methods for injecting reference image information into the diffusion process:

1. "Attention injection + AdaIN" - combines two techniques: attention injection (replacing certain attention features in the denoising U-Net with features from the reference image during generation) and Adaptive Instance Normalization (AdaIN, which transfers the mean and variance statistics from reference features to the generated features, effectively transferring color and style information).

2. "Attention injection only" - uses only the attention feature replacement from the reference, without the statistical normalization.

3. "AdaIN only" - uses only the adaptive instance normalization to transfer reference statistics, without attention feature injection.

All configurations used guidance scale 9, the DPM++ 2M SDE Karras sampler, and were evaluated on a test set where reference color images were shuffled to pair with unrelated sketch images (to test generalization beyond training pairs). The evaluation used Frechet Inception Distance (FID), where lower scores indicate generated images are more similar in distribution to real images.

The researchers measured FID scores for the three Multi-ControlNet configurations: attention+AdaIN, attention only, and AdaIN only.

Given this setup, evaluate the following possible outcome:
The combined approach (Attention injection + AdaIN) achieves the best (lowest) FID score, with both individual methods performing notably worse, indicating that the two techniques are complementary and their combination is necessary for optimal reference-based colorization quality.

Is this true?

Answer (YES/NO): NO